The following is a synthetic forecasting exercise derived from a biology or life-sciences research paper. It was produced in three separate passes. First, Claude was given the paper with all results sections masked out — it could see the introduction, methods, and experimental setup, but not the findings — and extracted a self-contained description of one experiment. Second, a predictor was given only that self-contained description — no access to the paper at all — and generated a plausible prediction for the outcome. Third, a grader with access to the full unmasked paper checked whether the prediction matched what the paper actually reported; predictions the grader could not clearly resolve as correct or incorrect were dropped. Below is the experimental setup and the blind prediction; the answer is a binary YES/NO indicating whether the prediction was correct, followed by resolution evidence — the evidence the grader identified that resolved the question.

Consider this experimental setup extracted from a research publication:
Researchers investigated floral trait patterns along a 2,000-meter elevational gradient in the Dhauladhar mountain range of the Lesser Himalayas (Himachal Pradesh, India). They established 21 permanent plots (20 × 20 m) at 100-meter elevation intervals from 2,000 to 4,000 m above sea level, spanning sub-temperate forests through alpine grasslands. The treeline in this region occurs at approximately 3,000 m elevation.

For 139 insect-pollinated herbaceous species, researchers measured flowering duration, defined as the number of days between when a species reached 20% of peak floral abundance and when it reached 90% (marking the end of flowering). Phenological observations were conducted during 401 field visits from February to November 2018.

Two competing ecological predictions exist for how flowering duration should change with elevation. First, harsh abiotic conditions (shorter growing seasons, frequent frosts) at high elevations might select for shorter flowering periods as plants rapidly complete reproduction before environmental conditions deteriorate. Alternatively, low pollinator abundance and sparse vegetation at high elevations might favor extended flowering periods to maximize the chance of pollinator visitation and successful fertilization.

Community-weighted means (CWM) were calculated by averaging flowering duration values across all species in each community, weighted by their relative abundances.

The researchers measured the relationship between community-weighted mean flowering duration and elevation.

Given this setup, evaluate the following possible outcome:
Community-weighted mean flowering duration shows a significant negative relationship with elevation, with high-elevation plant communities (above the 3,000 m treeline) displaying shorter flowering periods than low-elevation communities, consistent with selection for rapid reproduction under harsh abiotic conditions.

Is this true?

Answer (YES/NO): NO